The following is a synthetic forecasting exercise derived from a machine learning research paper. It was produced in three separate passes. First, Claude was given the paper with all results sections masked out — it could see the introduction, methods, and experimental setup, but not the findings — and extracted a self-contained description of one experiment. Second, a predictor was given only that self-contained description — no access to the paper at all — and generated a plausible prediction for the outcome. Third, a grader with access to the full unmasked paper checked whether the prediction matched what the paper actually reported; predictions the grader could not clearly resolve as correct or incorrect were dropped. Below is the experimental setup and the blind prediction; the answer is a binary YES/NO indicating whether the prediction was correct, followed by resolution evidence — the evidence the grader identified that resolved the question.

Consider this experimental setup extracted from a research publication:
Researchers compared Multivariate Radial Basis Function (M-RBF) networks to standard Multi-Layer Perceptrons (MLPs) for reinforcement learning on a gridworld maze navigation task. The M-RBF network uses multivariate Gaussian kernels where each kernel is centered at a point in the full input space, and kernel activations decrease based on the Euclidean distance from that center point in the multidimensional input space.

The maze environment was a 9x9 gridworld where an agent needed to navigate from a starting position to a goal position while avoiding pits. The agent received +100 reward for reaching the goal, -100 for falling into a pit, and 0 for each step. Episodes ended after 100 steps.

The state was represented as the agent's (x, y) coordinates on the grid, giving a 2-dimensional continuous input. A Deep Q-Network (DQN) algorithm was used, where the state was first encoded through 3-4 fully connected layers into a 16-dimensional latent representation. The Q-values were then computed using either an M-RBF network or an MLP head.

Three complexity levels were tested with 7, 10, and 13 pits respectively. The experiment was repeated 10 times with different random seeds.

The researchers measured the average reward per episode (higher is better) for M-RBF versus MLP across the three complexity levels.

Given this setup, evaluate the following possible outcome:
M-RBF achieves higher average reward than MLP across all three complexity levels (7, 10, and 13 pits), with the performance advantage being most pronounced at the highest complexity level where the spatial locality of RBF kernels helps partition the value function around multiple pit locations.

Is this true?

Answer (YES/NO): NO